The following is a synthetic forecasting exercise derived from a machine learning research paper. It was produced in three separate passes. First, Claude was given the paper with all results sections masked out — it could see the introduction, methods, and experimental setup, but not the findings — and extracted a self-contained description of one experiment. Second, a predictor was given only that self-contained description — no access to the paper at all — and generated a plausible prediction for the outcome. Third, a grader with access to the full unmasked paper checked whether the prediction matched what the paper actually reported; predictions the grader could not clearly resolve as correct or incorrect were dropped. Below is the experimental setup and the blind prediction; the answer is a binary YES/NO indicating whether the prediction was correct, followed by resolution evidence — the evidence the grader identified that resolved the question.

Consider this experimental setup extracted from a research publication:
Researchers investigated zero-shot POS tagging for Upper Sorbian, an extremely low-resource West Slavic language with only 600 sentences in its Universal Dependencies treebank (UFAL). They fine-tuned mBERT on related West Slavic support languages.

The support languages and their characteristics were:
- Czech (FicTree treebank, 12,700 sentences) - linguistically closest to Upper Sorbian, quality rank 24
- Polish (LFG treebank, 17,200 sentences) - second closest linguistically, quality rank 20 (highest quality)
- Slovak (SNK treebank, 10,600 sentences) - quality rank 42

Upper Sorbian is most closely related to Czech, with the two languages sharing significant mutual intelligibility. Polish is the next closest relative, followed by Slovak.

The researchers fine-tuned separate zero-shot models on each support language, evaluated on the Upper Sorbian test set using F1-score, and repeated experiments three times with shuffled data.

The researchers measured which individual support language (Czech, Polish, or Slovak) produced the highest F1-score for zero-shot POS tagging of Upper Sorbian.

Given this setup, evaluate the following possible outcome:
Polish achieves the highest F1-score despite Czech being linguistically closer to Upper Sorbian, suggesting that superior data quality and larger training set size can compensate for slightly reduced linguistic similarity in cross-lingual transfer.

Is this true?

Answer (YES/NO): YES